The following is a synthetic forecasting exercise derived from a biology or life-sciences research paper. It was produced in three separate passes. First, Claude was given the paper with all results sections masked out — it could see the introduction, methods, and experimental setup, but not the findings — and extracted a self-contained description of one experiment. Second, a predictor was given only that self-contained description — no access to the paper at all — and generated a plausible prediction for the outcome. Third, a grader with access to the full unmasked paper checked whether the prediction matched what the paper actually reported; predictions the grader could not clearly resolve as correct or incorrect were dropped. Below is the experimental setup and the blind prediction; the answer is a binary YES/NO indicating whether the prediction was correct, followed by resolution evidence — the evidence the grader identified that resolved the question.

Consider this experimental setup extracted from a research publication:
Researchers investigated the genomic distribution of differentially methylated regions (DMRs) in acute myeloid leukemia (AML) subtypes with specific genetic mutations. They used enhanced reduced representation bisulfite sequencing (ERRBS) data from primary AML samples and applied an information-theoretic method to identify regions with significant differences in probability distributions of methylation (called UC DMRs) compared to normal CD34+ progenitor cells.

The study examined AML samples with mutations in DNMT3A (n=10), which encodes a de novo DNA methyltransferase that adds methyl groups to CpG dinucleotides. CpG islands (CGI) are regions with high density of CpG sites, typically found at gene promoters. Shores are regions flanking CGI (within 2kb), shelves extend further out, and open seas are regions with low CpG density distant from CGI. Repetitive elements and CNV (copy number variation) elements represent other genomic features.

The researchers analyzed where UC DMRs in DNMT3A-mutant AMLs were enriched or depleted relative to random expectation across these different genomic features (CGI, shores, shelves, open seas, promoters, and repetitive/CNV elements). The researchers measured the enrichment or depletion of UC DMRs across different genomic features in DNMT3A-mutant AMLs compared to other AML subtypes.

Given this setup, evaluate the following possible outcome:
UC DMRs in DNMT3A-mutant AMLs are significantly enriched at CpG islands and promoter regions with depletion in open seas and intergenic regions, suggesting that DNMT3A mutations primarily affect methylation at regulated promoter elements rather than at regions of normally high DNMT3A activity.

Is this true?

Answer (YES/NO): NO